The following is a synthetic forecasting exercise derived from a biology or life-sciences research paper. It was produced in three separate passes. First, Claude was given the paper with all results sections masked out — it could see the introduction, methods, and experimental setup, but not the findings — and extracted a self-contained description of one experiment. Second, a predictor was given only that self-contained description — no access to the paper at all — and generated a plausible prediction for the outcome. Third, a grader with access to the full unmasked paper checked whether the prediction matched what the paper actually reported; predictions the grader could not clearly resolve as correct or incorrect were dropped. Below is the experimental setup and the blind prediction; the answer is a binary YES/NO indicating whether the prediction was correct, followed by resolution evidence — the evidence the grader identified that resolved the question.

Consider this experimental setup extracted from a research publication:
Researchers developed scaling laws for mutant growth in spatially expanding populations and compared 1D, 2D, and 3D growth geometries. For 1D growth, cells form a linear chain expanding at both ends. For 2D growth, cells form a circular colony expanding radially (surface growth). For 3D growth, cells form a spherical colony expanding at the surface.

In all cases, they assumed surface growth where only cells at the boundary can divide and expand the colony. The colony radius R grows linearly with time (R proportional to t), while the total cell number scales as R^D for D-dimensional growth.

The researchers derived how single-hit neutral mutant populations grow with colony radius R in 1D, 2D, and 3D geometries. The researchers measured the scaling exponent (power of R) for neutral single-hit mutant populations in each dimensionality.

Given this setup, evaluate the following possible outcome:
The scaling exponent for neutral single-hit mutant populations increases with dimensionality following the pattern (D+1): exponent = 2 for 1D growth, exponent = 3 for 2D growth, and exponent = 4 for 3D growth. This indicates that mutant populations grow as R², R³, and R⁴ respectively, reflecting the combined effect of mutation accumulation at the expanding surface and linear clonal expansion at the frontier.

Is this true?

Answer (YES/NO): YES